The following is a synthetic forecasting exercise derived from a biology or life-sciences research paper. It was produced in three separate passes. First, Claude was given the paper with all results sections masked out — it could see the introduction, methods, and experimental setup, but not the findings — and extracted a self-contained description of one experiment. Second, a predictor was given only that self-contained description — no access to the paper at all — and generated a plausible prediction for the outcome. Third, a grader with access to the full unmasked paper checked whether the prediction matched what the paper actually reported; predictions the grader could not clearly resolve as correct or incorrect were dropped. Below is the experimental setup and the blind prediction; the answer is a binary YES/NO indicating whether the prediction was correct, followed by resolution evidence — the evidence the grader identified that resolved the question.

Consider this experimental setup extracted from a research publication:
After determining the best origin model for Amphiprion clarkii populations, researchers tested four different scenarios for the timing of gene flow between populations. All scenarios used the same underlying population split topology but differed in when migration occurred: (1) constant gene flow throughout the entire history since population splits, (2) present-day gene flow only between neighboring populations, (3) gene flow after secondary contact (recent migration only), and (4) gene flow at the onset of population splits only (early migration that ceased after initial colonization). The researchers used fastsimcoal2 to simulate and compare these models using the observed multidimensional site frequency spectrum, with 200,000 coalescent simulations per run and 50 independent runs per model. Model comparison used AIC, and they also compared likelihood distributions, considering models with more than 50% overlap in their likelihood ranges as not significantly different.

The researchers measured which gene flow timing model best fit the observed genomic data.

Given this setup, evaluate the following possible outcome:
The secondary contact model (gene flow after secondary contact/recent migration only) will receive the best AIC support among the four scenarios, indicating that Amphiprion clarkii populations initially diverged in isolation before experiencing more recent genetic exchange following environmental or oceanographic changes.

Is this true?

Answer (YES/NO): NO